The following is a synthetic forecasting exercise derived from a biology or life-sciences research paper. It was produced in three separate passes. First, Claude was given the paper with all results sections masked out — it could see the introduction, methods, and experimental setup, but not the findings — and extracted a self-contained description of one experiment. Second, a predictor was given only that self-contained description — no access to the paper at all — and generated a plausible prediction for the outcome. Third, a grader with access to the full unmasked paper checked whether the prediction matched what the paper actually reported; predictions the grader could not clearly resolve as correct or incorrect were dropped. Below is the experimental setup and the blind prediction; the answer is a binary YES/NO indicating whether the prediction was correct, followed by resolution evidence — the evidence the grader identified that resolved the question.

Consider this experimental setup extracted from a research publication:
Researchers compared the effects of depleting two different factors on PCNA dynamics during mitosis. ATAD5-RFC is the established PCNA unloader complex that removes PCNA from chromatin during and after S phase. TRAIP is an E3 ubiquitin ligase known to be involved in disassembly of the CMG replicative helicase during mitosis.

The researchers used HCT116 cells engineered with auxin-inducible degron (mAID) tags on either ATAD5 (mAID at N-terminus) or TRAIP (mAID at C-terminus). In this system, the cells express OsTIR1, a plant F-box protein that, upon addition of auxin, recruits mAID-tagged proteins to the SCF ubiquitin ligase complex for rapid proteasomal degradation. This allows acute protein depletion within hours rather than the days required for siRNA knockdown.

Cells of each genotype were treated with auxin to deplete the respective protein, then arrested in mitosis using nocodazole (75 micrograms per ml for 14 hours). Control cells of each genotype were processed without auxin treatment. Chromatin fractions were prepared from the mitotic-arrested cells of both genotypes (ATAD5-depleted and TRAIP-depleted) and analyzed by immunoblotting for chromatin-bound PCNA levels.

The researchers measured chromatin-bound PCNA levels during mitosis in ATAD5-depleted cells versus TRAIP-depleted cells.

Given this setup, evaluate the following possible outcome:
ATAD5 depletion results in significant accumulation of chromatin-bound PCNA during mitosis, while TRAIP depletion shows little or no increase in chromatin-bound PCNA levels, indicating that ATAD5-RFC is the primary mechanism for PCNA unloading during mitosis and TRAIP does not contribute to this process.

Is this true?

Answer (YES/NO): NO